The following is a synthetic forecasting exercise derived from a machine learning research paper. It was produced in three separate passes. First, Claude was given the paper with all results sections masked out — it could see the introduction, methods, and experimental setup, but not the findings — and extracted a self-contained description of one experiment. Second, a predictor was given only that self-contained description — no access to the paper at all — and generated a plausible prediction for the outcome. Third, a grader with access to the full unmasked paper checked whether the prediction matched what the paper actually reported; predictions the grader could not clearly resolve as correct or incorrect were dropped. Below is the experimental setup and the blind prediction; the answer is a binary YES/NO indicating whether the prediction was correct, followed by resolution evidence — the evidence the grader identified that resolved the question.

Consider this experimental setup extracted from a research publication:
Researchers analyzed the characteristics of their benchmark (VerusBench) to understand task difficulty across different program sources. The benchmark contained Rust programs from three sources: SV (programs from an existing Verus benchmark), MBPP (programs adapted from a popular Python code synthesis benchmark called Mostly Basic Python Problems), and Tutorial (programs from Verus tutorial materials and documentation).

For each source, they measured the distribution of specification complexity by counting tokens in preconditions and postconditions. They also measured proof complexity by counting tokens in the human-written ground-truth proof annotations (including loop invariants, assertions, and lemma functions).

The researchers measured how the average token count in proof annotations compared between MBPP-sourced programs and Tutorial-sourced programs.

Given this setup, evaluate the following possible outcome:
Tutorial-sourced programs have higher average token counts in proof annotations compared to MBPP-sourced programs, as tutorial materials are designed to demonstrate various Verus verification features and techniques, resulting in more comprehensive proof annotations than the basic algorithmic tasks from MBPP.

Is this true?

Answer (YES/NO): NO